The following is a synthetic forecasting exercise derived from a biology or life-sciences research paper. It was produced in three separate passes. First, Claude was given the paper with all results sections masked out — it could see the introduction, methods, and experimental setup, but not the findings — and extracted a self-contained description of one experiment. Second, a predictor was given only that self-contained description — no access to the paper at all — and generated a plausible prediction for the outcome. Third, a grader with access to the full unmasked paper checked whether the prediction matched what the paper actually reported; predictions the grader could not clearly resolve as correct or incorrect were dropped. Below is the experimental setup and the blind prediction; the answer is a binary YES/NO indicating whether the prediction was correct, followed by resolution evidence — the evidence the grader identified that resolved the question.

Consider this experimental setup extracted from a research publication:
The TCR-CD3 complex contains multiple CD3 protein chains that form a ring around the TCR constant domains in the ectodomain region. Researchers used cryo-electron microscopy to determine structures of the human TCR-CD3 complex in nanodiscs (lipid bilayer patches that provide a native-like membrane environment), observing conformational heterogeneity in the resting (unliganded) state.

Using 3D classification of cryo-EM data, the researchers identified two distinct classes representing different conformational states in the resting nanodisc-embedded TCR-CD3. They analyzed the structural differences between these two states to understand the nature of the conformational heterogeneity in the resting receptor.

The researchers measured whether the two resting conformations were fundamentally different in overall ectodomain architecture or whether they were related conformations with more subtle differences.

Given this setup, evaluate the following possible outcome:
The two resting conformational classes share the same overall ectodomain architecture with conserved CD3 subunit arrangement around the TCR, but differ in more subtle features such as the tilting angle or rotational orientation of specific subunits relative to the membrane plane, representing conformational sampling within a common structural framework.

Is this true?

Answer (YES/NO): YES